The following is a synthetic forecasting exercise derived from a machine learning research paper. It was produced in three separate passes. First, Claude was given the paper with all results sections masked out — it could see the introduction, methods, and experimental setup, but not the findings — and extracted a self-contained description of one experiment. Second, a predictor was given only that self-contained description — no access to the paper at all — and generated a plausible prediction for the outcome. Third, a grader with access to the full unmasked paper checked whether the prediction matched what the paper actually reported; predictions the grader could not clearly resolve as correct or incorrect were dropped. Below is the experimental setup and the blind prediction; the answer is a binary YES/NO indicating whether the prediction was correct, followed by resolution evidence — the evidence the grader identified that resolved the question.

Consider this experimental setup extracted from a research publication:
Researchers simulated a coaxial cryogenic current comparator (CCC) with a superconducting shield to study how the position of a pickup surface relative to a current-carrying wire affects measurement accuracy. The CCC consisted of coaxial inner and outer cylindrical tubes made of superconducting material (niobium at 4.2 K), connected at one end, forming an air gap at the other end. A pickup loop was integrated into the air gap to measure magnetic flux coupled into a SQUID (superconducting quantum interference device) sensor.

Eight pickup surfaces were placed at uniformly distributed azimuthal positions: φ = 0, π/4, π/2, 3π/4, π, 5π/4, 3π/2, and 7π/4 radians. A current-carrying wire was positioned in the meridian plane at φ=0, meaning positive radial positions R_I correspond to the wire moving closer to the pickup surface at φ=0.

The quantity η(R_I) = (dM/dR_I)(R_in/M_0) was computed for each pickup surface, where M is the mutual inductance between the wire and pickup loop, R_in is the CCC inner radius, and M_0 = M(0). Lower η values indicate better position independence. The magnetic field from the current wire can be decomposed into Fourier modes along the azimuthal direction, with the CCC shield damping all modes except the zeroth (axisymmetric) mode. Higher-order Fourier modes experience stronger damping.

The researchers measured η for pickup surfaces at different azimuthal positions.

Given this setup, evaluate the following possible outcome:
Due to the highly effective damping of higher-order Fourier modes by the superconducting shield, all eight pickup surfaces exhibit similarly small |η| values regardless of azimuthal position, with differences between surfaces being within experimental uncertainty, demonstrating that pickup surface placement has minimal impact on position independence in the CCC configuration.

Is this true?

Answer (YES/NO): NO